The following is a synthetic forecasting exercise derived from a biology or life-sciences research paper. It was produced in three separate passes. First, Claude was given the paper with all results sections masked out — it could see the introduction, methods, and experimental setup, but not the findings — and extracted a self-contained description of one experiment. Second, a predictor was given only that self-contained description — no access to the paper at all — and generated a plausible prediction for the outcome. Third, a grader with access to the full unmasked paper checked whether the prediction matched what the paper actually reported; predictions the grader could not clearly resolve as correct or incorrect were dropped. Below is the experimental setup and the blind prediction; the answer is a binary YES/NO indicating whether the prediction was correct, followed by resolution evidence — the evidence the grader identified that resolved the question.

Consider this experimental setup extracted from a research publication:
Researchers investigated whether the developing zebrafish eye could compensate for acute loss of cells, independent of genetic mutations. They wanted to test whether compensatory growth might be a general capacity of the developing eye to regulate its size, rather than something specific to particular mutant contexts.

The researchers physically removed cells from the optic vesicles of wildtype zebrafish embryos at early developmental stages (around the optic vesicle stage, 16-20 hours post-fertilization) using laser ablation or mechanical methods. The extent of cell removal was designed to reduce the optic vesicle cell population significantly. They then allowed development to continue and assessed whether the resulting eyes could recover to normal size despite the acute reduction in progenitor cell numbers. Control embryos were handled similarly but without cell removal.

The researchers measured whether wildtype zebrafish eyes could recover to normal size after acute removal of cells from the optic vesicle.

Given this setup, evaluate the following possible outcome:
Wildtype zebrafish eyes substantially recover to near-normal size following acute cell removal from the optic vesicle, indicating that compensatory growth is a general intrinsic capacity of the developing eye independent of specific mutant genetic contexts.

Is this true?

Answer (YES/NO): YES